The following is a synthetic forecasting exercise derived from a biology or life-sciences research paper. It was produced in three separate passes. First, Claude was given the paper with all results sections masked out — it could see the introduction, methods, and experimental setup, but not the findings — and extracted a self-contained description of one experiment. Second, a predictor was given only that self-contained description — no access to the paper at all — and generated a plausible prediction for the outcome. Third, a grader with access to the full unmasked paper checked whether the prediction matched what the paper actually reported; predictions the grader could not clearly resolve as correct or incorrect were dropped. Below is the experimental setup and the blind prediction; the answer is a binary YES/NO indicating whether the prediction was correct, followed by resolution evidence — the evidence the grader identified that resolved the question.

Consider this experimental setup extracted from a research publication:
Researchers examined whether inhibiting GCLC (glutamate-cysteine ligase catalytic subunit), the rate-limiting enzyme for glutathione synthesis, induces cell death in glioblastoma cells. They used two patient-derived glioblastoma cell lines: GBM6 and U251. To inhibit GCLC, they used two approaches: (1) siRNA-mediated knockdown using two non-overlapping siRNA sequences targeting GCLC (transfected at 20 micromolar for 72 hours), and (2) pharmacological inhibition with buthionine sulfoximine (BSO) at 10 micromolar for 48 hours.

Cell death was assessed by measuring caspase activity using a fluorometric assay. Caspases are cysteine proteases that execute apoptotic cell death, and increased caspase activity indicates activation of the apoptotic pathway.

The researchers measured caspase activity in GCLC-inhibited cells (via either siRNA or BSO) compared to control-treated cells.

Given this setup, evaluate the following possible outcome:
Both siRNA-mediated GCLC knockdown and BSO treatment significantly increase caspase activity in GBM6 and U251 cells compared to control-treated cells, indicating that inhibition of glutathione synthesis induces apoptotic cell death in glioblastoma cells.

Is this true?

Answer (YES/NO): NO